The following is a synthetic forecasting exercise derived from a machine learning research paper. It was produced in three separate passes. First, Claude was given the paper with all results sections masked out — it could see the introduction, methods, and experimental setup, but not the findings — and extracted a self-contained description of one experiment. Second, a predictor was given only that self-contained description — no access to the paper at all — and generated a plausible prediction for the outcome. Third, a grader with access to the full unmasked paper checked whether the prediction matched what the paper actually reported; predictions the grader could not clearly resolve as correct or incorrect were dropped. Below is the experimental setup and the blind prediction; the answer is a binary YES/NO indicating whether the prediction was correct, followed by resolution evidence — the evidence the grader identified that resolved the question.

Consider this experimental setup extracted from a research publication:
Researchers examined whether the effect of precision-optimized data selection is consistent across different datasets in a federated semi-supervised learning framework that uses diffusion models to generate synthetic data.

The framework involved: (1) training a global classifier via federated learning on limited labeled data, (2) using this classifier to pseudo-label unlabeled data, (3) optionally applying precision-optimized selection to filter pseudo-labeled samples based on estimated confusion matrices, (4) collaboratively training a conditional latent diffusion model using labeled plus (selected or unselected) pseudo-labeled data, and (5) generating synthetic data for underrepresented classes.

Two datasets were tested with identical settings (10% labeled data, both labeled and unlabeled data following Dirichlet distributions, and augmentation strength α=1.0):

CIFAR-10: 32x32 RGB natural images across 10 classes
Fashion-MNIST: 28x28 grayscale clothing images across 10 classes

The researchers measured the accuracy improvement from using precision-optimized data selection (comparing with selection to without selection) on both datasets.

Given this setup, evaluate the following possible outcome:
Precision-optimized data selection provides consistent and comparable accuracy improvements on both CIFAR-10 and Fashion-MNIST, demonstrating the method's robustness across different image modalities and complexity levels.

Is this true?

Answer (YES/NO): NO